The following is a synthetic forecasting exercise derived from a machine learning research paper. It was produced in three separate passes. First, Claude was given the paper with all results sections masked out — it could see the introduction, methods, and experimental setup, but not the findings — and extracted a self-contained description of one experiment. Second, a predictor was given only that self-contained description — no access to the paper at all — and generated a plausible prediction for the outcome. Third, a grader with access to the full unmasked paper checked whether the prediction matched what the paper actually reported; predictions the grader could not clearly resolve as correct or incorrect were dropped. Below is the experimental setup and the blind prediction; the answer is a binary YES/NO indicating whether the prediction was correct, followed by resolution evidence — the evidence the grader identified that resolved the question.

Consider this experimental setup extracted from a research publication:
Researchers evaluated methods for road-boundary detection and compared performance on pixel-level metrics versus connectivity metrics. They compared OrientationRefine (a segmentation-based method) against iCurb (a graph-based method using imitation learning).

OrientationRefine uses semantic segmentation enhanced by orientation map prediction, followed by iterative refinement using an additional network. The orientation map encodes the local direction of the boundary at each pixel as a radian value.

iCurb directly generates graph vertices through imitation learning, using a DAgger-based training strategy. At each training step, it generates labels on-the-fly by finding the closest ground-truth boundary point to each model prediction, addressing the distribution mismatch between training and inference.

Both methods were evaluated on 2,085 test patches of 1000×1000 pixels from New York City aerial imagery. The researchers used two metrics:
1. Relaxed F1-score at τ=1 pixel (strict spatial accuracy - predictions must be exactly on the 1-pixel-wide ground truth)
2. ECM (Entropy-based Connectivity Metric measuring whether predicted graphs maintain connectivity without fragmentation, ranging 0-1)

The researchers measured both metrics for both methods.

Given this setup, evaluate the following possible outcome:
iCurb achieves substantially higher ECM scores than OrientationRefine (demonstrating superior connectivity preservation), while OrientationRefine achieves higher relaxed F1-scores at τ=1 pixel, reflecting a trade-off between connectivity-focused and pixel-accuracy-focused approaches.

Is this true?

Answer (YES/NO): YES